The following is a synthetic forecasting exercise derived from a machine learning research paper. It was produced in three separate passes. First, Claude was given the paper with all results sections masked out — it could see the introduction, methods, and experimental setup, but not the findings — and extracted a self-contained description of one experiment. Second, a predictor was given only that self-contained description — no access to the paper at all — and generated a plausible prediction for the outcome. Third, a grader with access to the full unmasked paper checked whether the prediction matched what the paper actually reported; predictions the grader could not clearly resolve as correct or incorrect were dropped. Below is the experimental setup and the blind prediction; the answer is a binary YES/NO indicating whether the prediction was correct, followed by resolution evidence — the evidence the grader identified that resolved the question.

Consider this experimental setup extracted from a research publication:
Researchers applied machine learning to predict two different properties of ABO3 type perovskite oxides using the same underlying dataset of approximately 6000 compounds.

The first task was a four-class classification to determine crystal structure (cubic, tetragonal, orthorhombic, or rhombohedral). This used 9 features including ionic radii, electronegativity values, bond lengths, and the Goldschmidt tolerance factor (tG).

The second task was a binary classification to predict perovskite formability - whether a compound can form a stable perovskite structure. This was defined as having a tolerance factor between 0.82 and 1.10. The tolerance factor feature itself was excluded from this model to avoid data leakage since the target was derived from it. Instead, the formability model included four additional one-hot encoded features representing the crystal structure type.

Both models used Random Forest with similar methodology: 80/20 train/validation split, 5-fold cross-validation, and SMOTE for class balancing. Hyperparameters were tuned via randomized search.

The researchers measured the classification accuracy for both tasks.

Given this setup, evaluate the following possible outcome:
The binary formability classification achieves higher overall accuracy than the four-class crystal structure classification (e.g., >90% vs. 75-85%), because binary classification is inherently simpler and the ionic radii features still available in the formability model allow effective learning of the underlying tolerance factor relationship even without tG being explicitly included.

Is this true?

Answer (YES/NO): NO